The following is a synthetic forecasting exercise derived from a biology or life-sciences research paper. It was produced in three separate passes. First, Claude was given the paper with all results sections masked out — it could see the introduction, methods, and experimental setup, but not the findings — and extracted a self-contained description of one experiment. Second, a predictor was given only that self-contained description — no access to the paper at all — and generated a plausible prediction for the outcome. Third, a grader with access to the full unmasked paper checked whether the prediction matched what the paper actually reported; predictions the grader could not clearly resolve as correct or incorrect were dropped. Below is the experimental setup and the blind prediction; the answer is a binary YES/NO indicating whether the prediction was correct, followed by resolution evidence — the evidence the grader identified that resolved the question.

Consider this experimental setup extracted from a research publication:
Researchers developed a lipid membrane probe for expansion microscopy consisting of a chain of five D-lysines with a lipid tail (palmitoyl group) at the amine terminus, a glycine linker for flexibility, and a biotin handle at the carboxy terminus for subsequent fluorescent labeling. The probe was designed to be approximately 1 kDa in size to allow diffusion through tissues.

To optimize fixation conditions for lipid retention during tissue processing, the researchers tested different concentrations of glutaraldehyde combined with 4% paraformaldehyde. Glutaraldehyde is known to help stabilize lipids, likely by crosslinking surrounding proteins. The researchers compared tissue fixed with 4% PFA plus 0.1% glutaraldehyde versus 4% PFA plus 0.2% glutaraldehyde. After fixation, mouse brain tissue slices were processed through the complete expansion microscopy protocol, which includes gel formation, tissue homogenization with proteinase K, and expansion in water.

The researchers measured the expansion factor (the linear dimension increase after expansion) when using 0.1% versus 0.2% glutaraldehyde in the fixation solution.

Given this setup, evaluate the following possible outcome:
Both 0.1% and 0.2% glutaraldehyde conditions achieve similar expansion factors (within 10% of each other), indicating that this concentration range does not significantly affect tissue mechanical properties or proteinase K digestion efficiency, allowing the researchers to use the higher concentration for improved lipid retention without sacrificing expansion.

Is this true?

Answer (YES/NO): NO